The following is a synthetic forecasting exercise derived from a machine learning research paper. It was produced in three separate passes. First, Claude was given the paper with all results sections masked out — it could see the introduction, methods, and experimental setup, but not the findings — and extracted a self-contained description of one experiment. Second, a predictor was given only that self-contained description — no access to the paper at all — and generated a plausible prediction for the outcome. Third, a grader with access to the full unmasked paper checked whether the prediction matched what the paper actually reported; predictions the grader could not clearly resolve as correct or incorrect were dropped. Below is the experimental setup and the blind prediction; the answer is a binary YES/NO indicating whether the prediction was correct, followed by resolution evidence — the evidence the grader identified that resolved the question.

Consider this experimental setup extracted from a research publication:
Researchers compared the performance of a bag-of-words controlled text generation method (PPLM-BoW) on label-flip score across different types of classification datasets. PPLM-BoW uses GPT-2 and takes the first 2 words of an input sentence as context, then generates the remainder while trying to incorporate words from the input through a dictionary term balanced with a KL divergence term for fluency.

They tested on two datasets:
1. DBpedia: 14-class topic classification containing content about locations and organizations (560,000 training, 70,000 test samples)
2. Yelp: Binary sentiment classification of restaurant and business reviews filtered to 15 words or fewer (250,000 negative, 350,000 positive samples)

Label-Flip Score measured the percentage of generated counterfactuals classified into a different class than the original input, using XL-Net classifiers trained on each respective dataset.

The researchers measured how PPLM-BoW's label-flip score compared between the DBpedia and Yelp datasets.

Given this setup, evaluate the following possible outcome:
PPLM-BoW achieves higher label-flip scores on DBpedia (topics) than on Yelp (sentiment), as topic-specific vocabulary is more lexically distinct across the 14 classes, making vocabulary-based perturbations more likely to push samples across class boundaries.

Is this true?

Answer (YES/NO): YES